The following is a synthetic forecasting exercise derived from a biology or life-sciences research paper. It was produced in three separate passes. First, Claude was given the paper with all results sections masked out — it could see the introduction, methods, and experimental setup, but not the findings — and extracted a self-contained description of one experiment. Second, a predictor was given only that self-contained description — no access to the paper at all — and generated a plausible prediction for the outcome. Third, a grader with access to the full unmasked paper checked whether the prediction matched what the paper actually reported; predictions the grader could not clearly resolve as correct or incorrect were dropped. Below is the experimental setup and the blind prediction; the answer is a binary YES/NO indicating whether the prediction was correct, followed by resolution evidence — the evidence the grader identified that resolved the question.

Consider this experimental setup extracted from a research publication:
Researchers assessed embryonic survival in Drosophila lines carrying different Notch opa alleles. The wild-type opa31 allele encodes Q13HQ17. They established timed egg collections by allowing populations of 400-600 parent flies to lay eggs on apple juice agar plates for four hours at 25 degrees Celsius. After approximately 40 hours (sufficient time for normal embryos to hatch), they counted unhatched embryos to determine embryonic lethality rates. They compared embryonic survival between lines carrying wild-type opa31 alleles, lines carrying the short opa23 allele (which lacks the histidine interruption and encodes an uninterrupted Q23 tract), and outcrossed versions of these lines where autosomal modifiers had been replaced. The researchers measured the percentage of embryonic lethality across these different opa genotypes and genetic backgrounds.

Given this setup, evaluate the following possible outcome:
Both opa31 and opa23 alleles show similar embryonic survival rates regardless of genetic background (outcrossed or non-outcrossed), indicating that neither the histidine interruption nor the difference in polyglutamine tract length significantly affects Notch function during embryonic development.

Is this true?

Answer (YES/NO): NO